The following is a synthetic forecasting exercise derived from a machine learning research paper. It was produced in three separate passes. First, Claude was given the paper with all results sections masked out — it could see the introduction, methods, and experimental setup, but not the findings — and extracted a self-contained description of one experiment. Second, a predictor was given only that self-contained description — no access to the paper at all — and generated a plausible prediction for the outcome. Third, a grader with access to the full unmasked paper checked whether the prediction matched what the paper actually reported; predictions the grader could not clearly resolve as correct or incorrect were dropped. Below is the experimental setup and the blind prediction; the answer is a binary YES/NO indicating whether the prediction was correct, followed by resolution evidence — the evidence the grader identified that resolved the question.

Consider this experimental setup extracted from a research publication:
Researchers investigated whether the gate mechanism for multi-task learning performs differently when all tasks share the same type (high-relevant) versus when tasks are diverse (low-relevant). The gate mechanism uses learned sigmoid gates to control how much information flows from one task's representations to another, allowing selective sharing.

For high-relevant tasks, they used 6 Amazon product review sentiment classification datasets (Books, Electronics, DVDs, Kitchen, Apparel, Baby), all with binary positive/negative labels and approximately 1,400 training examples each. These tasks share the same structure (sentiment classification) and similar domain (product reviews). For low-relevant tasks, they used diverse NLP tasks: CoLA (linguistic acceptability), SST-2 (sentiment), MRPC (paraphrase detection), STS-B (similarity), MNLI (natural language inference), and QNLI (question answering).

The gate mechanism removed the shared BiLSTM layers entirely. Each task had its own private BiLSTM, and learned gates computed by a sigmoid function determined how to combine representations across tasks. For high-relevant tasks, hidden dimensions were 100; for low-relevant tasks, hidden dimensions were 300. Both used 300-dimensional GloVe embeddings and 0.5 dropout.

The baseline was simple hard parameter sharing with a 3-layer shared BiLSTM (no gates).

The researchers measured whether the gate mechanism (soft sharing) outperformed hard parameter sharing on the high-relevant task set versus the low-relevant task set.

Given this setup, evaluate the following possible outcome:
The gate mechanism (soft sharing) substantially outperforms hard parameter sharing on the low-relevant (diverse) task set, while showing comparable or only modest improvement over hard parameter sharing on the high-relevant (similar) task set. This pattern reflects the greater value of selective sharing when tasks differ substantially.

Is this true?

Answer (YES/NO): NO